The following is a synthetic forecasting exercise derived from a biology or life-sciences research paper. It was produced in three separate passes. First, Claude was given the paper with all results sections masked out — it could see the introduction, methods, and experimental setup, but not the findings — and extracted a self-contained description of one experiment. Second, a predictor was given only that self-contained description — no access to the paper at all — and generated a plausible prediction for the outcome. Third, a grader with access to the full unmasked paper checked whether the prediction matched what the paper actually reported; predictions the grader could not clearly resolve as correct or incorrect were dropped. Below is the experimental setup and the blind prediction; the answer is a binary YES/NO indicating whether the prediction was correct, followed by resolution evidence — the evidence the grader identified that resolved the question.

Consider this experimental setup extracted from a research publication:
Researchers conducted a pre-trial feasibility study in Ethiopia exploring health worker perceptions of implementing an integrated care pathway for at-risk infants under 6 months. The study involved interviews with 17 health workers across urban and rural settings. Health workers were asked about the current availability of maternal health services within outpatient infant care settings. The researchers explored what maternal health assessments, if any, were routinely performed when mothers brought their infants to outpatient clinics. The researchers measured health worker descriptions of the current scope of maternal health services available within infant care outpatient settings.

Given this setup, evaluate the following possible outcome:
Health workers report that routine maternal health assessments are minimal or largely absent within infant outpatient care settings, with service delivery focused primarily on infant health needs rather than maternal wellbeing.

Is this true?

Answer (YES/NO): YES